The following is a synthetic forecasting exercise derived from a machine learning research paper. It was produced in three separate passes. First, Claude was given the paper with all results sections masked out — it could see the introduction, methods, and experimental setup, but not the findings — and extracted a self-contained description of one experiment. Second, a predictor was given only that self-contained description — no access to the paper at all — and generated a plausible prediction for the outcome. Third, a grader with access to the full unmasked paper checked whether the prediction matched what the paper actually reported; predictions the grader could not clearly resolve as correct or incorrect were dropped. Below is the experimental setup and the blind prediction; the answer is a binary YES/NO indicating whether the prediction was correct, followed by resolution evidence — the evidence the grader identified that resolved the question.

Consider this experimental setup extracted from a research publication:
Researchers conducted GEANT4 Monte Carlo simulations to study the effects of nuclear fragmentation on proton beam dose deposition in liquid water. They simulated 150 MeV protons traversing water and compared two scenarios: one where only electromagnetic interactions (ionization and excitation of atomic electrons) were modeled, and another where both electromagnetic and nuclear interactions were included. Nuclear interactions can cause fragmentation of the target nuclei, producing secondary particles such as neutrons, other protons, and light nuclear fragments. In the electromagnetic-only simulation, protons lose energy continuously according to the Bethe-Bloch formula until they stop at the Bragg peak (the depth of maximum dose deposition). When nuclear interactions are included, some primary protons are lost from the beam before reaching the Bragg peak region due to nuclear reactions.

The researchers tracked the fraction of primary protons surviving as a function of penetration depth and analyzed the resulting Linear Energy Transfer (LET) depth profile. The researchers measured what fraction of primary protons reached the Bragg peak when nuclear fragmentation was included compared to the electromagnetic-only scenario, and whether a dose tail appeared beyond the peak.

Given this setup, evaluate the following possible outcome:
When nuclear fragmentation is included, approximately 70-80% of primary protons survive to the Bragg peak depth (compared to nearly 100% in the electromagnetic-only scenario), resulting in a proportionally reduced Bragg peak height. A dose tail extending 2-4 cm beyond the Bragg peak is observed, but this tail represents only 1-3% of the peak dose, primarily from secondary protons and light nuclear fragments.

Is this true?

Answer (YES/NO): NO